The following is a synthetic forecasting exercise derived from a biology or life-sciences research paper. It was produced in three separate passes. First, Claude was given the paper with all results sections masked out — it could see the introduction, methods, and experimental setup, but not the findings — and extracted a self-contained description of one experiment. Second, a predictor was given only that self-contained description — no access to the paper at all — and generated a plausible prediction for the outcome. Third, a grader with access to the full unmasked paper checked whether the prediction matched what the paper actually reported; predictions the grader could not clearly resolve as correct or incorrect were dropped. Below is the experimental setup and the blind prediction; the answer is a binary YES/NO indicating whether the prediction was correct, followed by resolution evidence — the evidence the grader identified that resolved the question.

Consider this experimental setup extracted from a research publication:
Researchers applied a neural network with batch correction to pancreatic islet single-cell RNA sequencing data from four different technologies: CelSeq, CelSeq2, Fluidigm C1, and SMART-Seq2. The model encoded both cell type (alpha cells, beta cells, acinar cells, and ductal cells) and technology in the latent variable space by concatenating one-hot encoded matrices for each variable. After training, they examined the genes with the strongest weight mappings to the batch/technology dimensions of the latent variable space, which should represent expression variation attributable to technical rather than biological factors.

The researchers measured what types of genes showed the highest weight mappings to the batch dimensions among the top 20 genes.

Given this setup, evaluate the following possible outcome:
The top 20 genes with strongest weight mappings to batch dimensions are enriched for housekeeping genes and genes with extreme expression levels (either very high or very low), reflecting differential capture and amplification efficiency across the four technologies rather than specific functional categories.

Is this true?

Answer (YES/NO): NO